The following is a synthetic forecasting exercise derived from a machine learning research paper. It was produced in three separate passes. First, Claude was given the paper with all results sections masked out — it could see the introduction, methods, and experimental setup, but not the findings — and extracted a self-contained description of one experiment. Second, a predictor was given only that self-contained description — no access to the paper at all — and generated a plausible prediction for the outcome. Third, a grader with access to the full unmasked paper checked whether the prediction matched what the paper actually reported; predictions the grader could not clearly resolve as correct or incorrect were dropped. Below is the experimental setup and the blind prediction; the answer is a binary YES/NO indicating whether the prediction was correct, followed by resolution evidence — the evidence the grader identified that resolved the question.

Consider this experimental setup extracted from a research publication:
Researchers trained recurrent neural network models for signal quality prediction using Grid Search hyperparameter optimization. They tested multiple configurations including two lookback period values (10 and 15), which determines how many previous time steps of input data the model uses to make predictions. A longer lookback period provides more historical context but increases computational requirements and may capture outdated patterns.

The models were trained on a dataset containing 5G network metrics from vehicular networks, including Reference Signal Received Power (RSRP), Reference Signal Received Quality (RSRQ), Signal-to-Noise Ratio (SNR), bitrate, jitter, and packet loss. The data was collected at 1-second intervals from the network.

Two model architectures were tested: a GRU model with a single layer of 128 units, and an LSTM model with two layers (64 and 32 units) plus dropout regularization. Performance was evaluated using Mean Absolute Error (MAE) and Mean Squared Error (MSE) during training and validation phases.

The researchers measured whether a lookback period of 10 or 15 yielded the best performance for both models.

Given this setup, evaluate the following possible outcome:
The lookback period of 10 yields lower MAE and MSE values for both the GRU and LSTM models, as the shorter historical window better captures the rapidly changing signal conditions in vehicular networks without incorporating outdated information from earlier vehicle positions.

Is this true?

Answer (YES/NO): NO